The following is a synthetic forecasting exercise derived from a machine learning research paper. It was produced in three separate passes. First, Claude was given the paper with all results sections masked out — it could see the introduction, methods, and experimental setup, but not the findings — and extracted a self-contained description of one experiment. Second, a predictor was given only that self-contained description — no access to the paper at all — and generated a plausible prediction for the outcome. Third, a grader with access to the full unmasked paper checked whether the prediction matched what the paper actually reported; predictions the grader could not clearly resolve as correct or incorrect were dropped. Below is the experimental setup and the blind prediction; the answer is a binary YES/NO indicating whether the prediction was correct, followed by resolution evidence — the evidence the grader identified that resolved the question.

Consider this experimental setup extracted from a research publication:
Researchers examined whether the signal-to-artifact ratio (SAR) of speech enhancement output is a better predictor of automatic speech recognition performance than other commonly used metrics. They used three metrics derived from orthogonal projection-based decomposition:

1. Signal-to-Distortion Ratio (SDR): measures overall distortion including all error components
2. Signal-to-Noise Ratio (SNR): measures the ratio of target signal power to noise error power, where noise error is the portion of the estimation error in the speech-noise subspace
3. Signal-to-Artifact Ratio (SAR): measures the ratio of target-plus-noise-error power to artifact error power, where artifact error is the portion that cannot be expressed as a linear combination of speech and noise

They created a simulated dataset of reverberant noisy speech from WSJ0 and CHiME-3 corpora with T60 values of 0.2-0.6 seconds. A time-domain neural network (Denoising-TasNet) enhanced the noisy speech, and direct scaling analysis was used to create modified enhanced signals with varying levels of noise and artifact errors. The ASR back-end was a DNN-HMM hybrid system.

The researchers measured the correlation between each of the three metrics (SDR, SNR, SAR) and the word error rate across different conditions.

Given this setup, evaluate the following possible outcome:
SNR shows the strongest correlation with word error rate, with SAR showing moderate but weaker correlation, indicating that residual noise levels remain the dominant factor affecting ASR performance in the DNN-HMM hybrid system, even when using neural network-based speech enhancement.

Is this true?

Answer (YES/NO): NO